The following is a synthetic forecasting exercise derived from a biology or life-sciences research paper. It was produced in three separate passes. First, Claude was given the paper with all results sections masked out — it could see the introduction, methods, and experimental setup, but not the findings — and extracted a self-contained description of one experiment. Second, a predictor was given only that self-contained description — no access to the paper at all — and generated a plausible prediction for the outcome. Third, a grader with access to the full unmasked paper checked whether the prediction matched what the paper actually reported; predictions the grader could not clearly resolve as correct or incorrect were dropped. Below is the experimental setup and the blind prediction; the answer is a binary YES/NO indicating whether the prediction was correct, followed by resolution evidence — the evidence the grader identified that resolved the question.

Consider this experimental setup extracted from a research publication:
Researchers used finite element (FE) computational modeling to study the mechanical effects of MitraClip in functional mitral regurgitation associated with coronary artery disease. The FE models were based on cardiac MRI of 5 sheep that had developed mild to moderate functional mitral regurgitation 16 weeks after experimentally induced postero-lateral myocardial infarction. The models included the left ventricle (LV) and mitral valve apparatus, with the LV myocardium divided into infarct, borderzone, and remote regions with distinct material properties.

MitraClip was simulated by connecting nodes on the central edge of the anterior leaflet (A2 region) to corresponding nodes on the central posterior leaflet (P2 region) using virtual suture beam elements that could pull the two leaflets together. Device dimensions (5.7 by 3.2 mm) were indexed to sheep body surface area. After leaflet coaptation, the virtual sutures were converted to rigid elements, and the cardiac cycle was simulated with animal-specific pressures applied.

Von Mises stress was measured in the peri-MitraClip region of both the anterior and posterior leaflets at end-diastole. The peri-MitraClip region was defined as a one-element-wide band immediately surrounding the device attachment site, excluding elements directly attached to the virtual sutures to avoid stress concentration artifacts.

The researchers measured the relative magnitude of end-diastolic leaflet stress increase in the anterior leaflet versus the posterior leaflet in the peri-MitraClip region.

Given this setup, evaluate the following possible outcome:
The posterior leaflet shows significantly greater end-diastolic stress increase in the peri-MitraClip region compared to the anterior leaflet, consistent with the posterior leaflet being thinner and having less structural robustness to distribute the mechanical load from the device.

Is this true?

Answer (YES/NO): NO